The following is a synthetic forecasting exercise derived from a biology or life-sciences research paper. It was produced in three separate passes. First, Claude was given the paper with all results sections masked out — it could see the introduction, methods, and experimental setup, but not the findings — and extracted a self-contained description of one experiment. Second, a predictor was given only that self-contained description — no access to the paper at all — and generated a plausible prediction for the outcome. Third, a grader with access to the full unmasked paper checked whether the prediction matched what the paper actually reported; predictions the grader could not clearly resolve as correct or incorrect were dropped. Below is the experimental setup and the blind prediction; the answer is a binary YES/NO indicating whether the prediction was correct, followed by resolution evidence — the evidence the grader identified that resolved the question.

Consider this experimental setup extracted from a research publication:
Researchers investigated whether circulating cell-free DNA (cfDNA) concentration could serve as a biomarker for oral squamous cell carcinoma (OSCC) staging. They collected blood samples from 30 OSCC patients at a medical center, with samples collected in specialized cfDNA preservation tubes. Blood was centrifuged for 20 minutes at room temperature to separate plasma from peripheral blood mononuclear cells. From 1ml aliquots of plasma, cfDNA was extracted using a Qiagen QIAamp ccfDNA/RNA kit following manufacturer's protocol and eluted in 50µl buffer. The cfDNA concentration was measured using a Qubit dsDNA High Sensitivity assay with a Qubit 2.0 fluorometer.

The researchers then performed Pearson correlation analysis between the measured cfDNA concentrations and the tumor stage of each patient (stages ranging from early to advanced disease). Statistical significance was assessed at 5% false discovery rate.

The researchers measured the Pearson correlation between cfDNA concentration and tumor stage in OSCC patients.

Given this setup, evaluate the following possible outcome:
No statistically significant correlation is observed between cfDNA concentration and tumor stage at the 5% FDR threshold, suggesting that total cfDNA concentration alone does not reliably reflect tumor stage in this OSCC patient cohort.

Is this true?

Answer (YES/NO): NO